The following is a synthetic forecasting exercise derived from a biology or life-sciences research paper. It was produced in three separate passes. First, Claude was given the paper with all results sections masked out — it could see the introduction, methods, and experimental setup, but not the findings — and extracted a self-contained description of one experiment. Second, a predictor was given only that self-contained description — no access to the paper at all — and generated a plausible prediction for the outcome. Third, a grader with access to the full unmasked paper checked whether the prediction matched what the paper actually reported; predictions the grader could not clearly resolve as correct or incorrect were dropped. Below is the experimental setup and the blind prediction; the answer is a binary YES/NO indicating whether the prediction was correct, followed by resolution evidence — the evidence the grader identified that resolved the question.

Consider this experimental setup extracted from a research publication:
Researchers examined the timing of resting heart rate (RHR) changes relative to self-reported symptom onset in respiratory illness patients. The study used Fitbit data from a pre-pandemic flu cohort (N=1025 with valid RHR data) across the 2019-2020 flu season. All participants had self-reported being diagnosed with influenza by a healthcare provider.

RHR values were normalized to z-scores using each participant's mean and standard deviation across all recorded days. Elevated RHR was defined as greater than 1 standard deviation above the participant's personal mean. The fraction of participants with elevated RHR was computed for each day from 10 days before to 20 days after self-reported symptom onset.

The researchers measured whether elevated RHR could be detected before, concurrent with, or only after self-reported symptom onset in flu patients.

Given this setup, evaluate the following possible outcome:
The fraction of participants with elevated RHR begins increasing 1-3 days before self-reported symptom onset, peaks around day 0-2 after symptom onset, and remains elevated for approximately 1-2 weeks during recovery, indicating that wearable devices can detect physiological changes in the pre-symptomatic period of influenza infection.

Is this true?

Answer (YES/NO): NO